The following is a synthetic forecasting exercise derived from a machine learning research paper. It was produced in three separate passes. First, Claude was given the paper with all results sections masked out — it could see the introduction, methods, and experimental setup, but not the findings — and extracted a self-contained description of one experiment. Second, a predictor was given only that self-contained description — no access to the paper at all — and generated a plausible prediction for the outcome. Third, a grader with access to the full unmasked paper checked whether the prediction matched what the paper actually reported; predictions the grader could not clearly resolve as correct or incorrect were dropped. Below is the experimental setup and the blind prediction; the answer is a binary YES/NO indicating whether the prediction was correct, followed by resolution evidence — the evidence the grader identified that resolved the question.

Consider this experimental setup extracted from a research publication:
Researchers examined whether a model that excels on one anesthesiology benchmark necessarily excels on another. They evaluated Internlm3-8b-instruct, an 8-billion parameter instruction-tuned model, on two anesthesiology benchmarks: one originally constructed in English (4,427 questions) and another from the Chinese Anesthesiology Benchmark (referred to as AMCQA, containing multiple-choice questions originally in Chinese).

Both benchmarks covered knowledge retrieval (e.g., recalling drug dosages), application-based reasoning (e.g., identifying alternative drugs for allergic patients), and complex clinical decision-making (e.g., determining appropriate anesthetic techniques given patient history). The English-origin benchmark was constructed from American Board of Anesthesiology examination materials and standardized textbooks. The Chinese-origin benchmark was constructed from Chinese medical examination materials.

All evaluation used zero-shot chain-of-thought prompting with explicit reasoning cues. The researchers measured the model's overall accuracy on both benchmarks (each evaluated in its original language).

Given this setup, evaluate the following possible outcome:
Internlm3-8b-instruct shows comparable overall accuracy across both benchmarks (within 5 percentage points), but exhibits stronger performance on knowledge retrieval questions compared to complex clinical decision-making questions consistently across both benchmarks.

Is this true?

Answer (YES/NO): NO